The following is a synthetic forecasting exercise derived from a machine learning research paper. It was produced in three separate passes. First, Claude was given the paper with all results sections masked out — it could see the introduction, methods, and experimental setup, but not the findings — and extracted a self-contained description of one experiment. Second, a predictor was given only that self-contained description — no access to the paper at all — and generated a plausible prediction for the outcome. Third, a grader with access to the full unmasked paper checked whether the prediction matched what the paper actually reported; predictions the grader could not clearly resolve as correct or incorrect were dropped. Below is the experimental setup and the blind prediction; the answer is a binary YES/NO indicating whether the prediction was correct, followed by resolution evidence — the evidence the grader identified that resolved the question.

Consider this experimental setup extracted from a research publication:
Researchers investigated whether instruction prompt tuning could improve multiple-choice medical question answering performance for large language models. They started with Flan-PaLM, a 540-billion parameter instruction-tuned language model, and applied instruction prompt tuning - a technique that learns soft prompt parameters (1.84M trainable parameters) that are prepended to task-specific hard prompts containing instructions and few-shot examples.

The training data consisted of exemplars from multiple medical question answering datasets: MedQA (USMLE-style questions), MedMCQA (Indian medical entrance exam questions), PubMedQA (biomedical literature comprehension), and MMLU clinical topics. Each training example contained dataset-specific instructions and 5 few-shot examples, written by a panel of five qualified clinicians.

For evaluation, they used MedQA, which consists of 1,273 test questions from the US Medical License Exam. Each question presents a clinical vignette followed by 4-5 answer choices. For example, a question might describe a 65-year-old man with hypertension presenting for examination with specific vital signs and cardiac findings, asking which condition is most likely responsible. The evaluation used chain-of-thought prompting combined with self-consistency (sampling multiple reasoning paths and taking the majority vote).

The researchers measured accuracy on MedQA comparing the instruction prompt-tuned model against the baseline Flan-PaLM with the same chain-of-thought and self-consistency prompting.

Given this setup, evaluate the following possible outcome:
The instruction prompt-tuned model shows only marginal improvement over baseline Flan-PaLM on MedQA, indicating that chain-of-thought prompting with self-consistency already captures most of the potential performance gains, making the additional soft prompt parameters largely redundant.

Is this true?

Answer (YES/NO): NO